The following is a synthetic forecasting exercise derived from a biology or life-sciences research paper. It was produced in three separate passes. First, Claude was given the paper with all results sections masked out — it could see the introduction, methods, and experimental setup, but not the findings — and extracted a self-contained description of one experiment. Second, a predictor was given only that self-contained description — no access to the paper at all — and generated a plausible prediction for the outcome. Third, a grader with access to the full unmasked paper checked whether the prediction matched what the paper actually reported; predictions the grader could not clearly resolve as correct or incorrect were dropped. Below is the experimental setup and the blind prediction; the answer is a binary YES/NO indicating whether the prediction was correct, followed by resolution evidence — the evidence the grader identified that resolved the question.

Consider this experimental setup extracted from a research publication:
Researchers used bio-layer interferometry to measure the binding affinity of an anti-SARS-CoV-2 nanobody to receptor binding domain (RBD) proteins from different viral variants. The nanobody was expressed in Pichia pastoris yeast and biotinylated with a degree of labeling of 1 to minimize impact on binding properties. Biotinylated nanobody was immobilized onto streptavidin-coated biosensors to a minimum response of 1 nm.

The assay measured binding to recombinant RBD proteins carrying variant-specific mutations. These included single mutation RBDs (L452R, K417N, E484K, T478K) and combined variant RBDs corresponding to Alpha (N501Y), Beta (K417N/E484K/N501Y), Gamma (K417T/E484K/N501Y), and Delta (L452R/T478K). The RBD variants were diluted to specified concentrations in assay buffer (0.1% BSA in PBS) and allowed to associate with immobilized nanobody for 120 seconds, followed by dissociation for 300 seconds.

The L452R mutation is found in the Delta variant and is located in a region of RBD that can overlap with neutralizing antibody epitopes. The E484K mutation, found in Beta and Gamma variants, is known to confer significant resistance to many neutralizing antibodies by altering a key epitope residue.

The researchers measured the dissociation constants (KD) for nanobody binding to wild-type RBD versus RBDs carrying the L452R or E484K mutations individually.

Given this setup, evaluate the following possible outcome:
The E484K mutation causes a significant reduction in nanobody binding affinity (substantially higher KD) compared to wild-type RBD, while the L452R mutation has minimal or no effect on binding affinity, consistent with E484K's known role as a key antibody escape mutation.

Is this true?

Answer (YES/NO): NO